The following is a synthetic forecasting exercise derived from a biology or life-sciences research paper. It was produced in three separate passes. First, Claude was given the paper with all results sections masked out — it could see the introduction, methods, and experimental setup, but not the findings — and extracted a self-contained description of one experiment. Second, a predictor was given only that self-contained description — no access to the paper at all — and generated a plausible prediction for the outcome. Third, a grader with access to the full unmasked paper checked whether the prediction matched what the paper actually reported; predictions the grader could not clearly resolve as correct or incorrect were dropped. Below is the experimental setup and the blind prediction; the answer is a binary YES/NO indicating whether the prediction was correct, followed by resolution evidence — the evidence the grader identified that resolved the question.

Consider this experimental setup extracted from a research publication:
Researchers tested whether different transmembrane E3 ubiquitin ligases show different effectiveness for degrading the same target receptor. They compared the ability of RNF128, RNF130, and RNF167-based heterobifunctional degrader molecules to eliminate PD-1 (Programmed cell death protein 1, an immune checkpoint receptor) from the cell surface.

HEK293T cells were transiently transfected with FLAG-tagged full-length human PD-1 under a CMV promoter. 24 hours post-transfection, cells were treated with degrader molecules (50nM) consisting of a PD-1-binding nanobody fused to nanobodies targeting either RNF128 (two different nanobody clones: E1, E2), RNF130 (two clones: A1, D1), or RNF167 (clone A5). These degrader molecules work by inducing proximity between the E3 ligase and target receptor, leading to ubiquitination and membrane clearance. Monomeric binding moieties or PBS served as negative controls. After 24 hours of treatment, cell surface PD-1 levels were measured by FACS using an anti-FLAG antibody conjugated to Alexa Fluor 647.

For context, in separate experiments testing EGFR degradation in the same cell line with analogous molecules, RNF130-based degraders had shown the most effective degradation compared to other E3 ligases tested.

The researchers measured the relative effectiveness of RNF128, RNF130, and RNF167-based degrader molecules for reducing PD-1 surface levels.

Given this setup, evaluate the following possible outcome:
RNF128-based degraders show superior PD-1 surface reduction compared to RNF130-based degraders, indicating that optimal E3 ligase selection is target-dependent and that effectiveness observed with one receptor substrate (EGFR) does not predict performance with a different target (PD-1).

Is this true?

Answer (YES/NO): YES